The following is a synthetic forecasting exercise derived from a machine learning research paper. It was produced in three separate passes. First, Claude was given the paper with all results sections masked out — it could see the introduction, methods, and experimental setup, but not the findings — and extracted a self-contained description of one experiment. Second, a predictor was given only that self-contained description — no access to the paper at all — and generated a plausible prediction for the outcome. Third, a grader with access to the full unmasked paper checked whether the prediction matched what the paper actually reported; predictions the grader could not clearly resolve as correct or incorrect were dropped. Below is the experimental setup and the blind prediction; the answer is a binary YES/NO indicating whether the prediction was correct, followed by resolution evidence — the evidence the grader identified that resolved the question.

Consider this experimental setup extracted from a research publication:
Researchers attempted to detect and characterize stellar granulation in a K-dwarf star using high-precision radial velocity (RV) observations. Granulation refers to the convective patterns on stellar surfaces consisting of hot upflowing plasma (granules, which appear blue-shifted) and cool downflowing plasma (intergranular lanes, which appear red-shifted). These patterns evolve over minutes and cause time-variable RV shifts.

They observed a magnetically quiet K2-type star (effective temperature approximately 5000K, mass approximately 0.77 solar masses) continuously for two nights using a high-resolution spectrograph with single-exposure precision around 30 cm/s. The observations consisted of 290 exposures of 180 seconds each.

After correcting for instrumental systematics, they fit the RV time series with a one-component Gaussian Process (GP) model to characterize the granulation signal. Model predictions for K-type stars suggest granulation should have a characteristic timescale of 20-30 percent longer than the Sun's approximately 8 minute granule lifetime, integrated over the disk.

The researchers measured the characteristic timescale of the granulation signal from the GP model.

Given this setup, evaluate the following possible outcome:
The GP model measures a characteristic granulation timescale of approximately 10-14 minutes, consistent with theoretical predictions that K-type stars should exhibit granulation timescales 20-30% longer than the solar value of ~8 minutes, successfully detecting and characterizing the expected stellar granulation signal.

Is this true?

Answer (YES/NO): NO